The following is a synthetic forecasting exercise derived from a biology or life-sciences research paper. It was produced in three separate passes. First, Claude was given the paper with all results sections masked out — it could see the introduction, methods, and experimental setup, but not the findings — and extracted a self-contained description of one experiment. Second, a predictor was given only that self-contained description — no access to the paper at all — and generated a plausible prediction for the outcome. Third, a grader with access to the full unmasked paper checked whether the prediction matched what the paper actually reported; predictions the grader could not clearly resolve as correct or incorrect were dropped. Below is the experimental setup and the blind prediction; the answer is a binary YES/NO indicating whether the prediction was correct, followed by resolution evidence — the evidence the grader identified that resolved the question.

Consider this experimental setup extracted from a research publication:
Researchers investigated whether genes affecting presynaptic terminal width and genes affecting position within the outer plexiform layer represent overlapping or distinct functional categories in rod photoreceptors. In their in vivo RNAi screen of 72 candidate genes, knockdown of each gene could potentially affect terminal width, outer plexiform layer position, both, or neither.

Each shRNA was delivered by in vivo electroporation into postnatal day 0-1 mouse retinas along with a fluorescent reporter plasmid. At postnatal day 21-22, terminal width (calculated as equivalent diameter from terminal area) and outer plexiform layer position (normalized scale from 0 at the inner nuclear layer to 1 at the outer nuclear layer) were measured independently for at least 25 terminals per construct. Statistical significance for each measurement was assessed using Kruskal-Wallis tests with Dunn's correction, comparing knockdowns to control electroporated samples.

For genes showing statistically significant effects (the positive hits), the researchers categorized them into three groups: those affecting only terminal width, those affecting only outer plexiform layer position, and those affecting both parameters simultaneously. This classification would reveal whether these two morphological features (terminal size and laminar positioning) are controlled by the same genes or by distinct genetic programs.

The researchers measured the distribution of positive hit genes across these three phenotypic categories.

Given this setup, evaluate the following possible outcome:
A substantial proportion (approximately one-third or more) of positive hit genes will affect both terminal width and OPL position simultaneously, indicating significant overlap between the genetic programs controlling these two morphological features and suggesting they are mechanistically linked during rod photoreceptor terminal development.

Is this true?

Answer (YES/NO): NO